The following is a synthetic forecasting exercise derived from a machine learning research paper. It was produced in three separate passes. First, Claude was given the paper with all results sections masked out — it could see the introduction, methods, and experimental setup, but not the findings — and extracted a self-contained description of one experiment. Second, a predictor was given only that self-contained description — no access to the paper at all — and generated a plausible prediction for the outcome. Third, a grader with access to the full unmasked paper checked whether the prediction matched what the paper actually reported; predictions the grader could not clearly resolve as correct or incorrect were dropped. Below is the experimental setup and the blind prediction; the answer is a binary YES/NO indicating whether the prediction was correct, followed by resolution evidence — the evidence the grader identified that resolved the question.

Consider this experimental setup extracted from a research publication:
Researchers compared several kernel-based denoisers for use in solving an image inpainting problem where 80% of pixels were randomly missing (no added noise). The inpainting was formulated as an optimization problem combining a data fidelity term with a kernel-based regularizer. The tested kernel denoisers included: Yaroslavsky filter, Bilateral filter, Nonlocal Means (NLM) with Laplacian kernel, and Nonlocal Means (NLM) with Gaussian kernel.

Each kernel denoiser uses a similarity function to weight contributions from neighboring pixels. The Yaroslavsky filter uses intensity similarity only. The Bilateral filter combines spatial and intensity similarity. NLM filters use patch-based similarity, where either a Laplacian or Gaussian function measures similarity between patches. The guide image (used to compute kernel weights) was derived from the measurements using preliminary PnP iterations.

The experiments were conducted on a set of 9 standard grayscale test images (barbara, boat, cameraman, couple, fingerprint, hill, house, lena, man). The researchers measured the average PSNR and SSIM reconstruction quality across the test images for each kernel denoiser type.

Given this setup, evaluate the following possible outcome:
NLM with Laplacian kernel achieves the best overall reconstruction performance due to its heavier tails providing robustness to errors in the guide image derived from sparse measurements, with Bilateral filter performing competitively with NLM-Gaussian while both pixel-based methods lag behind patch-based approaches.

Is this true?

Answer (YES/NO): NO